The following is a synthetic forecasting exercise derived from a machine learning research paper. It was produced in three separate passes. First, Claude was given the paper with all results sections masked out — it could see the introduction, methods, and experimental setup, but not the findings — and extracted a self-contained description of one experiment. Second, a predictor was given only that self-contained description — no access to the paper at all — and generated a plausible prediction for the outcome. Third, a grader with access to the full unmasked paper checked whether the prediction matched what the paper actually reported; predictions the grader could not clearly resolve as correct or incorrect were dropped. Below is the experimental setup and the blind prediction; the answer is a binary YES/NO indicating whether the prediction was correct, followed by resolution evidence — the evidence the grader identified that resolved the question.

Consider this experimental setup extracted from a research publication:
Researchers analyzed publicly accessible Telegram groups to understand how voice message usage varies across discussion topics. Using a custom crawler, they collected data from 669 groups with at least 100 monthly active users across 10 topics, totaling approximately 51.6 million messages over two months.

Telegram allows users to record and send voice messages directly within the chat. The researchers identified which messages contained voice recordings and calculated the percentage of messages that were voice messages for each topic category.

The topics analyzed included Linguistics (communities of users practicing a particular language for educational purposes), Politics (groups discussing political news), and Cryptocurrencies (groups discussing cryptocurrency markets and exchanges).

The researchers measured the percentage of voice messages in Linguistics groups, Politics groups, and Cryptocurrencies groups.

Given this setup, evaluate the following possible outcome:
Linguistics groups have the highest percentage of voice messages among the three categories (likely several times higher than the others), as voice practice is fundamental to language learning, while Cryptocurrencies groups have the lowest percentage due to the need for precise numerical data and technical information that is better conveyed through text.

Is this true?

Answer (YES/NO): NO